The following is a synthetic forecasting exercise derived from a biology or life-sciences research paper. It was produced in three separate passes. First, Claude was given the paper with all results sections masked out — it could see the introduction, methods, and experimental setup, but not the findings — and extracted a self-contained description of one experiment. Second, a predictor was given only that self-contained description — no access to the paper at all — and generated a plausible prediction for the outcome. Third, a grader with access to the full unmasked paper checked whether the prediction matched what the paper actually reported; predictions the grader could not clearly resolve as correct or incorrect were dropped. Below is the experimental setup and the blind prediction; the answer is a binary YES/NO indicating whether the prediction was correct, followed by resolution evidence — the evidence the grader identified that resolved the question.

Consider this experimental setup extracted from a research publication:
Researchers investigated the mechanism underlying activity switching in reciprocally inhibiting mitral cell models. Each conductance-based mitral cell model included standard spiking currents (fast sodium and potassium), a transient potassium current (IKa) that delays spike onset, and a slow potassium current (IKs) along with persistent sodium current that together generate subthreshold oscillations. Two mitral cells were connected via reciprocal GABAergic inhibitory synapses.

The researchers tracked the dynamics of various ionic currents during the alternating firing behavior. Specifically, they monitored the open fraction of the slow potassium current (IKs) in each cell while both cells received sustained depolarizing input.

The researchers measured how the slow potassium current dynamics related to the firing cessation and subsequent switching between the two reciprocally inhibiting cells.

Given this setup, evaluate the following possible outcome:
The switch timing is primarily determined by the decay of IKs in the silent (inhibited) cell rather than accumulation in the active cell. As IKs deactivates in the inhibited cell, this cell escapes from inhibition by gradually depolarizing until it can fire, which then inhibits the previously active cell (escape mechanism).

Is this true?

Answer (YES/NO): NO